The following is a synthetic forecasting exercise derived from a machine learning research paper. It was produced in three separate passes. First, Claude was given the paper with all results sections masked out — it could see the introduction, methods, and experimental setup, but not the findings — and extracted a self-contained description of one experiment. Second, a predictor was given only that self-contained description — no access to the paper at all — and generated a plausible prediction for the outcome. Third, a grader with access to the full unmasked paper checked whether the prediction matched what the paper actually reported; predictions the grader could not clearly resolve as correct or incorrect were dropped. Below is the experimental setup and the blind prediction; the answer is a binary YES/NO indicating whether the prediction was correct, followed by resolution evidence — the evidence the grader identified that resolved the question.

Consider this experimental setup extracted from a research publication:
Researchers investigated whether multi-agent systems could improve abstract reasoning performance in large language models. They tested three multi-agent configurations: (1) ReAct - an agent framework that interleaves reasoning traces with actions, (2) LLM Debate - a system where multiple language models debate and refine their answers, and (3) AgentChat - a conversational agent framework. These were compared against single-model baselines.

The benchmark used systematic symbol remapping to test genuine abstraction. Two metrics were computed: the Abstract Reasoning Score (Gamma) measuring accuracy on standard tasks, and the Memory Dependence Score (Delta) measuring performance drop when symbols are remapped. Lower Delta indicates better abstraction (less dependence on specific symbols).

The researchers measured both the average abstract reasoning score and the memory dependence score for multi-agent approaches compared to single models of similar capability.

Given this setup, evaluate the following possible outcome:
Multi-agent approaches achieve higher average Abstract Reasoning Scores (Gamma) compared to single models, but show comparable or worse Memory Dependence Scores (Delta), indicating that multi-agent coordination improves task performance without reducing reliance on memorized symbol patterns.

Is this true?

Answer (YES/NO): YES